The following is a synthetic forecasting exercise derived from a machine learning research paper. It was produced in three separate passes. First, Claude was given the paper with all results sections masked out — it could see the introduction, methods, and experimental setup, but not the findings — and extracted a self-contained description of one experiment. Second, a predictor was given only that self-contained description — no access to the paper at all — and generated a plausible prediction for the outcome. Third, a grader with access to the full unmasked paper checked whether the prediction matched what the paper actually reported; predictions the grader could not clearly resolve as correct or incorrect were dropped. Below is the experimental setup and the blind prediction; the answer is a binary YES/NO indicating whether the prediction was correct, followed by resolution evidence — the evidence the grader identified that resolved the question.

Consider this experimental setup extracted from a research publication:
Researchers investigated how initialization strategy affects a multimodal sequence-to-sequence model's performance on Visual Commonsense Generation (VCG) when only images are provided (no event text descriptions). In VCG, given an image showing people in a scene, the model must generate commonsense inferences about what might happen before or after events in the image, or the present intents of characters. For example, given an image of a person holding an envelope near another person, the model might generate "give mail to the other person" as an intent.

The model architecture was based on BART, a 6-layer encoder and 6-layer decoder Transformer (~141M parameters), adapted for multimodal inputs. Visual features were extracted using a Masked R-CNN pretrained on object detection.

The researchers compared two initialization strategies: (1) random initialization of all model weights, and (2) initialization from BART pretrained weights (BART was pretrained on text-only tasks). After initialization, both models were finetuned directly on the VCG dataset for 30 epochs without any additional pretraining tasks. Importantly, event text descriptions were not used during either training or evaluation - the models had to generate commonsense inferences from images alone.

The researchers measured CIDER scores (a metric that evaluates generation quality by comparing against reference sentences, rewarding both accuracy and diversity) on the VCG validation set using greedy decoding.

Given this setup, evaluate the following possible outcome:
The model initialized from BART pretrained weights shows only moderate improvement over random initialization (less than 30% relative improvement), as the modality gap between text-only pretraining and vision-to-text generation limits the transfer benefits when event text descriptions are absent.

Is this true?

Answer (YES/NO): NO